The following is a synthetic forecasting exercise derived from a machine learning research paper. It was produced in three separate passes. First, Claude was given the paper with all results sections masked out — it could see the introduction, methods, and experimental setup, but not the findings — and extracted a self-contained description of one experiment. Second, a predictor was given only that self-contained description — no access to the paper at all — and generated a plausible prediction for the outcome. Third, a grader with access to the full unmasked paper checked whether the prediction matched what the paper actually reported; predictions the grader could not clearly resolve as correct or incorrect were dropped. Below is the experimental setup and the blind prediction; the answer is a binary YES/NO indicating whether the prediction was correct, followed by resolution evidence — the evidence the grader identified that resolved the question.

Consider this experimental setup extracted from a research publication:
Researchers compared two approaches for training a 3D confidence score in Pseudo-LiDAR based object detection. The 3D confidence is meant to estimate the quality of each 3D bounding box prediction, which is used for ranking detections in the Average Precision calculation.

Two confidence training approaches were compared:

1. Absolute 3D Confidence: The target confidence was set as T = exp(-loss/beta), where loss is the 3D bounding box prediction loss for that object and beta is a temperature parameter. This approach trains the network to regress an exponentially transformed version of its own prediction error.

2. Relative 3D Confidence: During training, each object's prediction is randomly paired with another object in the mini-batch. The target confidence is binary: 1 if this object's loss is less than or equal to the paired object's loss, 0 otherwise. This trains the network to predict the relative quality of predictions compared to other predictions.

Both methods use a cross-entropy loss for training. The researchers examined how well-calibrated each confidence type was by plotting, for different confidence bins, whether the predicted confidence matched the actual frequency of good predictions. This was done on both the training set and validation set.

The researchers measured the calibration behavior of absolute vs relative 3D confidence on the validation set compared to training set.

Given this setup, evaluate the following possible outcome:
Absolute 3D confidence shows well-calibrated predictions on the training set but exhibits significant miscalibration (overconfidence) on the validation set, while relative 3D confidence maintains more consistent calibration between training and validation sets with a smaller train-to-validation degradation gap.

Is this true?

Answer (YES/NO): YES